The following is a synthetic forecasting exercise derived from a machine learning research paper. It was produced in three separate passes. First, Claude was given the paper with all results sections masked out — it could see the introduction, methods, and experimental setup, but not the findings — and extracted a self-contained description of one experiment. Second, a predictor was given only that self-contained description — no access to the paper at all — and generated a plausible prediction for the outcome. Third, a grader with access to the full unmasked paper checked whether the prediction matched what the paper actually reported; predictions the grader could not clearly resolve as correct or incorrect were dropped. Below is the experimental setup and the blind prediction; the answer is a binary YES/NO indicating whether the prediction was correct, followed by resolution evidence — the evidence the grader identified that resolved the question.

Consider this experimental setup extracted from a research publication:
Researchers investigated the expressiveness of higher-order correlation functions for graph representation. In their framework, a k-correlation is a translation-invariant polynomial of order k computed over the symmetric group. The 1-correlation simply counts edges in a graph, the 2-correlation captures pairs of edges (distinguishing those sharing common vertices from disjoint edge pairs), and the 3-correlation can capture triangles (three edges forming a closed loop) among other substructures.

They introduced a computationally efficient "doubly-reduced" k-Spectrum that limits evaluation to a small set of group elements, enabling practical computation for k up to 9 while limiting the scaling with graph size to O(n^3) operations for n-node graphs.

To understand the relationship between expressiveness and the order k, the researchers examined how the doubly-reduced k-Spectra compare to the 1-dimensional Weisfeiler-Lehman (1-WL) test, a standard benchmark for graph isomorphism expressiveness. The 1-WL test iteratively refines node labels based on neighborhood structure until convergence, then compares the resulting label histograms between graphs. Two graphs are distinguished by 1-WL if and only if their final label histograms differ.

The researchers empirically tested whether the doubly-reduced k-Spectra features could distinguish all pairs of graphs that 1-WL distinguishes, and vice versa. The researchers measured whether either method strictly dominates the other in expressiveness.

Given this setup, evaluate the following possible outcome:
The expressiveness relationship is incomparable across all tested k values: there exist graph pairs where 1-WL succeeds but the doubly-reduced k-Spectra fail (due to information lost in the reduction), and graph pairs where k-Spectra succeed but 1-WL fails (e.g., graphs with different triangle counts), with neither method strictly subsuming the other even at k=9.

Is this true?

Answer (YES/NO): YES